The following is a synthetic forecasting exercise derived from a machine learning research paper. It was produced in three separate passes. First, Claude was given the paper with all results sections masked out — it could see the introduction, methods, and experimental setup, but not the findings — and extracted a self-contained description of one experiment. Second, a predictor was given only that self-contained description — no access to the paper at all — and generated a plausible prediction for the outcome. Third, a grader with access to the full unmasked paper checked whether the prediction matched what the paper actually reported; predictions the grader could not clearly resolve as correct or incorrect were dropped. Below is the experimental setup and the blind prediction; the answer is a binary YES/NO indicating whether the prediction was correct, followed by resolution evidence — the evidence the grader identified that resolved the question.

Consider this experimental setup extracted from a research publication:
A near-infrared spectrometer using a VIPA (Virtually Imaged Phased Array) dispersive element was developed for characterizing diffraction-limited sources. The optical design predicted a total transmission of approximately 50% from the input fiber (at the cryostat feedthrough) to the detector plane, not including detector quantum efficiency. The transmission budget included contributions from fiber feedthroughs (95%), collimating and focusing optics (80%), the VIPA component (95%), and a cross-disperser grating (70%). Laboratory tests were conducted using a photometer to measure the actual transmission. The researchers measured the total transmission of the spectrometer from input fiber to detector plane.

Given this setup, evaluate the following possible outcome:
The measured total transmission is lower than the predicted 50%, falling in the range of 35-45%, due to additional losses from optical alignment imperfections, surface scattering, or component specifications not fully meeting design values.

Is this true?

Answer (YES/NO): NO